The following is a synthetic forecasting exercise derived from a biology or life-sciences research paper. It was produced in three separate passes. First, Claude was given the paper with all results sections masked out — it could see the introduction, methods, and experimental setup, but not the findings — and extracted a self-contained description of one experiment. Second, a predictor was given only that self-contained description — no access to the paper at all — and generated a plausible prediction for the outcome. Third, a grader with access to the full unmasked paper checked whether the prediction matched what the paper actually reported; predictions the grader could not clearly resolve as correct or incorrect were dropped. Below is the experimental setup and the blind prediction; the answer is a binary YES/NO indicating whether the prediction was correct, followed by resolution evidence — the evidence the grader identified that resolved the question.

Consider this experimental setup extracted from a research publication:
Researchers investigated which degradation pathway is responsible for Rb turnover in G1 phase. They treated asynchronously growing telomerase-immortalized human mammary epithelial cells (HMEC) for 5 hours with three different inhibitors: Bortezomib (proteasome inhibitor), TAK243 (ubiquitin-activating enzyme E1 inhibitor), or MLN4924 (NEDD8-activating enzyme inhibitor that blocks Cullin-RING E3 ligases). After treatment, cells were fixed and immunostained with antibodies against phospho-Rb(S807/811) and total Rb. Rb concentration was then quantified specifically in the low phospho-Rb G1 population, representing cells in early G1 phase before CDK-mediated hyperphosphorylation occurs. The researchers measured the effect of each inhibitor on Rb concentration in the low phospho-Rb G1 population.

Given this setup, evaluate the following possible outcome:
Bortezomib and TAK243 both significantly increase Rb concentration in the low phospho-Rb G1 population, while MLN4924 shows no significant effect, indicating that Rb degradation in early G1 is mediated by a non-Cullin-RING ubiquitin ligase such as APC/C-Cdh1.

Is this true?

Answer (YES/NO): YES